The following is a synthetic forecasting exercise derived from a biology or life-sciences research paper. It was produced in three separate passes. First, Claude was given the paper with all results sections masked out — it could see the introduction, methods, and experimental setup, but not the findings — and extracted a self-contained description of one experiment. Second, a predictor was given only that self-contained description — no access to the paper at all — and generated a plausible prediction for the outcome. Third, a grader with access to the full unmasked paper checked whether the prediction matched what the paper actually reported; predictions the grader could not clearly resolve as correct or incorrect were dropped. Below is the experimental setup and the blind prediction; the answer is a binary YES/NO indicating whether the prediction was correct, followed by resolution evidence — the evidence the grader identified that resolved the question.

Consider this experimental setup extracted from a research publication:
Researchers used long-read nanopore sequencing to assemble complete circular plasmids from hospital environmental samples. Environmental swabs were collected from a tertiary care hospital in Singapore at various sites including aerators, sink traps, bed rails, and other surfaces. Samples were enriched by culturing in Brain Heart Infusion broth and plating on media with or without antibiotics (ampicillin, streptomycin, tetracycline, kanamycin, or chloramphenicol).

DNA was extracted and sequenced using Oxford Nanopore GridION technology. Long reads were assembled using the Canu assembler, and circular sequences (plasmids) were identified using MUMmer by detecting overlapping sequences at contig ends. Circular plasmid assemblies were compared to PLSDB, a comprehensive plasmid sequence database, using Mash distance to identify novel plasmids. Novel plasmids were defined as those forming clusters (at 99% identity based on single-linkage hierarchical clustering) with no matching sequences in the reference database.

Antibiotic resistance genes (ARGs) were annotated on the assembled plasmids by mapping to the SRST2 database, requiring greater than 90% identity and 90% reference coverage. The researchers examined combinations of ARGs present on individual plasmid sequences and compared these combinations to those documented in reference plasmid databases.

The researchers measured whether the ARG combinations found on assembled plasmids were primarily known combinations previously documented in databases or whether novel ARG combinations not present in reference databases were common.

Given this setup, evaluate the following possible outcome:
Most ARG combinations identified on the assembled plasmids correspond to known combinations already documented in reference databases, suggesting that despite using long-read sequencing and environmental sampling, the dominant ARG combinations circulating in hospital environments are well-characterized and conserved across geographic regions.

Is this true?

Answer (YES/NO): YES